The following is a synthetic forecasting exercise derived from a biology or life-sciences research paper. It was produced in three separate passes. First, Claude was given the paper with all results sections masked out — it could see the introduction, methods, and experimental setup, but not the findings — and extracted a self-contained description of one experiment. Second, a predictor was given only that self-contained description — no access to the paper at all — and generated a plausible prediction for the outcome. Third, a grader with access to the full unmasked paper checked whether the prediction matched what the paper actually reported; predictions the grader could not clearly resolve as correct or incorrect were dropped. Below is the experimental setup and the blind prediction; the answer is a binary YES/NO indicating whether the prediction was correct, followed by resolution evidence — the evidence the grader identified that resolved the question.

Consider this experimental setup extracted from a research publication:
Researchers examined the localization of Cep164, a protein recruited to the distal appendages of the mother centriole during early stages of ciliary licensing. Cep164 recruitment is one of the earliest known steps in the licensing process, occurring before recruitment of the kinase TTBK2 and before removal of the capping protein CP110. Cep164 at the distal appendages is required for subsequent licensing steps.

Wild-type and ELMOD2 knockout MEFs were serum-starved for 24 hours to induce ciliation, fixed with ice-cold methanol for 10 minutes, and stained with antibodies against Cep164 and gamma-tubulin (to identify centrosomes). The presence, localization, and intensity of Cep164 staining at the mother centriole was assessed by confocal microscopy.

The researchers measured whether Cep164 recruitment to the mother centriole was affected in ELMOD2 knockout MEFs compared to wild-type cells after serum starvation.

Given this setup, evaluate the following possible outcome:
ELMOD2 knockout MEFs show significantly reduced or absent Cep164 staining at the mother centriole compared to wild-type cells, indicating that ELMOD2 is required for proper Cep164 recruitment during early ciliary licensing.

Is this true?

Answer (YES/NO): NO